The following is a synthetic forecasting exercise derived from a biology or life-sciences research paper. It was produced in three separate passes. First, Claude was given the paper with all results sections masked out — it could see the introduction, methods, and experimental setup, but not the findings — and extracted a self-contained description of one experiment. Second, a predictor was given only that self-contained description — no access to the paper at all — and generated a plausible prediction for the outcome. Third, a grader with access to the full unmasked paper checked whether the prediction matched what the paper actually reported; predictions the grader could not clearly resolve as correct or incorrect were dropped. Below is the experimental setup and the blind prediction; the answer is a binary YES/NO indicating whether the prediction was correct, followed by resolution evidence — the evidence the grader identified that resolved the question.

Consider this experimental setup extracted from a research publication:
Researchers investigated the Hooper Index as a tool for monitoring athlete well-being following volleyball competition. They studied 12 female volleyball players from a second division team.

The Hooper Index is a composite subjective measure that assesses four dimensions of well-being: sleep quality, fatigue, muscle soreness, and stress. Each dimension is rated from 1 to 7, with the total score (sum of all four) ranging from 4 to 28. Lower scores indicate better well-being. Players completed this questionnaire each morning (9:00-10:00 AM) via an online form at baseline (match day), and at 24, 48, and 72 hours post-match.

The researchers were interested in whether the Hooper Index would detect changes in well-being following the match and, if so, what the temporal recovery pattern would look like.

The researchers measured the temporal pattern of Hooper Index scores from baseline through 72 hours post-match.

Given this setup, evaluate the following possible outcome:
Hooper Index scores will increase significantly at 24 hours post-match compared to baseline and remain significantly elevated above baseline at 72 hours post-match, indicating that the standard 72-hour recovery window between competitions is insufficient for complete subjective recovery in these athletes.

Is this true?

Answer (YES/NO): NO